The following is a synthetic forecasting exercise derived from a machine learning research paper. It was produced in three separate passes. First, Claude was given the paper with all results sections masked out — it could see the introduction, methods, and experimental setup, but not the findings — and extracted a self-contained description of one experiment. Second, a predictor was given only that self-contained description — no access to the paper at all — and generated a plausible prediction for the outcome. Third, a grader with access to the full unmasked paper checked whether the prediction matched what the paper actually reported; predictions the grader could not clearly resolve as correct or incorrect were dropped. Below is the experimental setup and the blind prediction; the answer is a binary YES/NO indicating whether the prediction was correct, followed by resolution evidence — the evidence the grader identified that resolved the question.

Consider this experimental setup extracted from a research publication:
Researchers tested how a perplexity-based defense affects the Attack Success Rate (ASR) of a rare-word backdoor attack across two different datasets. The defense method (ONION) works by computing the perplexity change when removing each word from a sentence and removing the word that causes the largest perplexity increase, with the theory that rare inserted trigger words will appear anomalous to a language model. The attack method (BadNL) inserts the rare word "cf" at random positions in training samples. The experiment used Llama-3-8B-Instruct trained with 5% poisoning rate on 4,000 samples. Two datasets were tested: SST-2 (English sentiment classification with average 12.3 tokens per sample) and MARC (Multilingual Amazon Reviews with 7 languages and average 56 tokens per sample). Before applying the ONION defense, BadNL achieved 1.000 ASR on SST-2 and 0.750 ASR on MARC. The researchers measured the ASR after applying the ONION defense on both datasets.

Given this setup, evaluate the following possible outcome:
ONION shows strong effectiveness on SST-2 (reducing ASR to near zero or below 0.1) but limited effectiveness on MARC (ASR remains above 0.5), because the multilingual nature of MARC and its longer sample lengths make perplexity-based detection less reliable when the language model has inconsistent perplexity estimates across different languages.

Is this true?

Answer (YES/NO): NO